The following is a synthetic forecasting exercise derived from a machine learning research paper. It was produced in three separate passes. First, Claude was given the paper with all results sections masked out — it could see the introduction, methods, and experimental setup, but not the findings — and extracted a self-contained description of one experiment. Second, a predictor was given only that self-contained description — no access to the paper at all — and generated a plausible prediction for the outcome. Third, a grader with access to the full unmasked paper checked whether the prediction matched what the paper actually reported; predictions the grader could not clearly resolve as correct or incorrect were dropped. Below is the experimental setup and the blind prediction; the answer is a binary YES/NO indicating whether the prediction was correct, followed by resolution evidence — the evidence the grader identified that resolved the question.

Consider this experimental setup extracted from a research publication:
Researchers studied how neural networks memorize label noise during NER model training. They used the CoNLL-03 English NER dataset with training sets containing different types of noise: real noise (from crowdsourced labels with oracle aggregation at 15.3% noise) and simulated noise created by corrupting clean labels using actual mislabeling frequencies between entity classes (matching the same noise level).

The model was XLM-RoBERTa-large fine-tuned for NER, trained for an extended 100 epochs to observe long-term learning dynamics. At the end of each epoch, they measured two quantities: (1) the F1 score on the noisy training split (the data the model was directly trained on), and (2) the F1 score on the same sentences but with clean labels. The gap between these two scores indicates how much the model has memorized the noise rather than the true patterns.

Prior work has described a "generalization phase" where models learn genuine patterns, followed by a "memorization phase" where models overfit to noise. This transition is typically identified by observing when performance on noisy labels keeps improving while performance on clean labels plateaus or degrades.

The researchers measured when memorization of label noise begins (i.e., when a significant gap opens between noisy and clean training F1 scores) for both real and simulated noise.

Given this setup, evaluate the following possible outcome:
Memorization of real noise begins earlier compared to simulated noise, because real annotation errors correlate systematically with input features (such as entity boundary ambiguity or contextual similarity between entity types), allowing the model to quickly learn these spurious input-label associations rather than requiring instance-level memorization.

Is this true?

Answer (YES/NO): YES